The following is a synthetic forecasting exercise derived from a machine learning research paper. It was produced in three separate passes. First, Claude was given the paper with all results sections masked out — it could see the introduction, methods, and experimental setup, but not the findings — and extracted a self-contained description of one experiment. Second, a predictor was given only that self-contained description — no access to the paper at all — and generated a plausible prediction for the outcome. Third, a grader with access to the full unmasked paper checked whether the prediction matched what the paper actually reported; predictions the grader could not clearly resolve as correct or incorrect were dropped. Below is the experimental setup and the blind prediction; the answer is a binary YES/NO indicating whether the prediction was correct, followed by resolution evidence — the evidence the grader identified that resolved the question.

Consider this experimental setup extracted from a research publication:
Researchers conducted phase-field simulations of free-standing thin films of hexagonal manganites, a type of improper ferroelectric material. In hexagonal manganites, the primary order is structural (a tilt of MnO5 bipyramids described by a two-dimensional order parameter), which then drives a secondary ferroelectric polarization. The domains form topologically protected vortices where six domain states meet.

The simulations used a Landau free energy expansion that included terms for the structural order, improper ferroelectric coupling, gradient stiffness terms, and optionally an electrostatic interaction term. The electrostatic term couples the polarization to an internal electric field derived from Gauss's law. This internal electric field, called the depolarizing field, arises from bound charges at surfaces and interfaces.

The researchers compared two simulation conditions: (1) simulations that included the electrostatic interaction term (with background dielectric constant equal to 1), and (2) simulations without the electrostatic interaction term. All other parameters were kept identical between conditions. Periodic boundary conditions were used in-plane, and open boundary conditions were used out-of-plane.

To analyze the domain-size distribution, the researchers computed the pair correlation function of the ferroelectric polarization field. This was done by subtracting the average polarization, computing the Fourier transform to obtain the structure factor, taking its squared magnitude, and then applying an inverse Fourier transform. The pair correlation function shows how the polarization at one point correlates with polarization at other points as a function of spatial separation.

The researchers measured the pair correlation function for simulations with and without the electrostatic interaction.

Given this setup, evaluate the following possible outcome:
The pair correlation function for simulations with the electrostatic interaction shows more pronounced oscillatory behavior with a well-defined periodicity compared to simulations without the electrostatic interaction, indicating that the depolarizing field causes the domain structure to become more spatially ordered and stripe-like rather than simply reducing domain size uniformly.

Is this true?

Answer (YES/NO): NO